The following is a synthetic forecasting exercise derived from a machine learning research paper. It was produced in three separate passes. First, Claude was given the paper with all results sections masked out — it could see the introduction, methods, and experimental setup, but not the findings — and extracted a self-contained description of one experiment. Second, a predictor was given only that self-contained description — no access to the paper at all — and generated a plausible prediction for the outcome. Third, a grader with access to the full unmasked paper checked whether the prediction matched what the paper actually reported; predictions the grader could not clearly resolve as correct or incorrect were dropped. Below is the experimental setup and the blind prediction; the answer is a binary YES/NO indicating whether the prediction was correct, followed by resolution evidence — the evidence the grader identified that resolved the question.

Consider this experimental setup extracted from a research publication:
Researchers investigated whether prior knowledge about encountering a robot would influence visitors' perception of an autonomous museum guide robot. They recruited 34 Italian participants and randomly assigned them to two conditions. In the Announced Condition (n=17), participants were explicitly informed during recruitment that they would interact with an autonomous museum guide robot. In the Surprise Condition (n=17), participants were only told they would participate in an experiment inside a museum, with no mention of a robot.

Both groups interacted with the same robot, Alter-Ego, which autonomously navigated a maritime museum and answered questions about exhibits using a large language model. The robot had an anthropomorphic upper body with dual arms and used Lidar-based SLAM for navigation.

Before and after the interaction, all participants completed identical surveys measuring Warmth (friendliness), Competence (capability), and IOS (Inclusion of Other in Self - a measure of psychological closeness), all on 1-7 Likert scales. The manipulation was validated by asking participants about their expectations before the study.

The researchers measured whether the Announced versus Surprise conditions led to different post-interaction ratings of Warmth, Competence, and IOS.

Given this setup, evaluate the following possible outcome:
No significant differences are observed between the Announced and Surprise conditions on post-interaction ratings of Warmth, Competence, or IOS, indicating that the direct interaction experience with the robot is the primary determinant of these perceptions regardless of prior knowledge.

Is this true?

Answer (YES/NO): YES